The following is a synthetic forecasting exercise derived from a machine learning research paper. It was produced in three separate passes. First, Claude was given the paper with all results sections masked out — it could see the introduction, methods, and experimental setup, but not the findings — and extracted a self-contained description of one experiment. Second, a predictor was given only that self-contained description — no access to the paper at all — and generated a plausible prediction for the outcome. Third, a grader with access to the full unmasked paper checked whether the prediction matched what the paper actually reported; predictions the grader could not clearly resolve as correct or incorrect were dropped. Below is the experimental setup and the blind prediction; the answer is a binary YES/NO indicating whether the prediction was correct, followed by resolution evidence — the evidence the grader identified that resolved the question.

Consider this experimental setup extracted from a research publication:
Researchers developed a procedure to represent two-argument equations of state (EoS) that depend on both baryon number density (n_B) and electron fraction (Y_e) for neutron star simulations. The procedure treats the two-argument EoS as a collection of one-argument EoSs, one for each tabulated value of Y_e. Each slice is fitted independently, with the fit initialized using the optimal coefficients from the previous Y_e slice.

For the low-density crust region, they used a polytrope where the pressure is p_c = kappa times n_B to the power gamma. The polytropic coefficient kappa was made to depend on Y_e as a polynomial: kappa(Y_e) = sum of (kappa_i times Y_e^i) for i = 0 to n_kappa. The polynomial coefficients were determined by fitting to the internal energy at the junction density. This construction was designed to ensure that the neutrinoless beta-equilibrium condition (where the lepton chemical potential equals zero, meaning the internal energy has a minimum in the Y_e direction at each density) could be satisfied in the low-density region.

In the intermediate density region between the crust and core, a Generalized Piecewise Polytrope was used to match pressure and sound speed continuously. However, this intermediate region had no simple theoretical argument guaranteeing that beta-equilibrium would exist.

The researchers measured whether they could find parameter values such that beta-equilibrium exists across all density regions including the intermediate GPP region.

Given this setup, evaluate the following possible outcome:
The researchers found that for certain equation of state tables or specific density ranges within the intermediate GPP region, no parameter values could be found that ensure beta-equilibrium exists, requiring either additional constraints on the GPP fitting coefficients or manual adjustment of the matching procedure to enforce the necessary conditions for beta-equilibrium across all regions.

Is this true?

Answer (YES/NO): NO